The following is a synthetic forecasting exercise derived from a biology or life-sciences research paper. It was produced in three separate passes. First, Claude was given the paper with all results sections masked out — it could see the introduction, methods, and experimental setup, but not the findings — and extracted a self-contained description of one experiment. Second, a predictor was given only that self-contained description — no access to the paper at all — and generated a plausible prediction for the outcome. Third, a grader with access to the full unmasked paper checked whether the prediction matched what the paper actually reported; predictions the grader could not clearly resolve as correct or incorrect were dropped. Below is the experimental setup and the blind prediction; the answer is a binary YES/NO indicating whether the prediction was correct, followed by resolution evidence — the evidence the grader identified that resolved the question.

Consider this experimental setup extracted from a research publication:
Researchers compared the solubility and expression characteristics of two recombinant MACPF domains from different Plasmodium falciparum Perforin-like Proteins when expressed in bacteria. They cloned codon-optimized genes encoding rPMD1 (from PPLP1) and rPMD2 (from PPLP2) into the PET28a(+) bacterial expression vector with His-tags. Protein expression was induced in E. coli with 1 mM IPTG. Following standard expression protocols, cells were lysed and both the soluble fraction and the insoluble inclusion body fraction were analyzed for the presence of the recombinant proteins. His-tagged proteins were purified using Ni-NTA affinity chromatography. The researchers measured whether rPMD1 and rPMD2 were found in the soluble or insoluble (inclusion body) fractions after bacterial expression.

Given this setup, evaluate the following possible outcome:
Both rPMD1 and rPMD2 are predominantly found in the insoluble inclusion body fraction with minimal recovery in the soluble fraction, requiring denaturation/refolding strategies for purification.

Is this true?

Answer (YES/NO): NO